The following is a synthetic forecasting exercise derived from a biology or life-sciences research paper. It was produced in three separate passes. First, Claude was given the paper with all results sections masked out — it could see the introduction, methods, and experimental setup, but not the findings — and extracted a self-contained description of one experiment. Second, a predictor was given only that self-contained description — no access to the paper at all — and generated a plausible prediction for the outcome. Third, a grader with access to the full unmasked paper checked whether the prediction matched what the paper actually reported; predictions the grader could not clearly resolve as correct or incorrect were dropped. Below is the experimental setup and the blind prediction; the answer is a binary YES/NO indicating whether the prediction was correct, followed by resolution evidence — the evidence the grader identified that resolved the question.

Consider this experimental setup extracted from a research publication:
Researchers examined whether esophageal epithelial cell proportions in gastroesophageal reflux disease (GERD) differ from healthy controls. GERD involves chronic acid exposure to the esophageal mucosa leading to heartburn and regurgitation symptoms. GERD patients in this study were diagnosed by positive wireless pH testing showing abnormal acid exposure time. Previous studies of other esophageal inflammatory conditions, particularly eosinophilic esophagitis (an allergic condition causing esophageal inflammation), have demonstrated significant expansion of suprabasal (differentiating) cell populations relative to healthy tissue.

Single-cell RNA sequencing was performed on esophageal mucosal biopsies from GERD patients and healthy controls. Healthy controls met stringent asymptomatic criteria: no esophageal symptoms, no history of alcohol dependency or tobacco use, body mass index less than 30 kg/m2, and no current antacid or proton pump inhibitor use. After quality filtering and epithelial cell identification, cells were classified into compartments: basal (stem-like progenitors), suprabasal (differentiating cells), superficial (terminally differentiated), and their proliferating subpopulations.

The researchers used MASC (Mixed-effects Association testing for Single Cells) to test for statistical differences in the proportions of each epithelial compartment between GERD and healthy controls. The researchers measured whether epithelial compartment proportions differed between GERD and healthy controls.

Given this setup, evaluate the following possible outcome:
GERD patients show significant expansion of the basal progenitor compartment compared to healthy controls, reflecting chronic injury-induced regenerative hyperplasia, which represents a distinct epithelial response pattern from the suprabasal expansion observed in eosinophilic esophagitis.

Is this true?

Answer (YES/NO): NO